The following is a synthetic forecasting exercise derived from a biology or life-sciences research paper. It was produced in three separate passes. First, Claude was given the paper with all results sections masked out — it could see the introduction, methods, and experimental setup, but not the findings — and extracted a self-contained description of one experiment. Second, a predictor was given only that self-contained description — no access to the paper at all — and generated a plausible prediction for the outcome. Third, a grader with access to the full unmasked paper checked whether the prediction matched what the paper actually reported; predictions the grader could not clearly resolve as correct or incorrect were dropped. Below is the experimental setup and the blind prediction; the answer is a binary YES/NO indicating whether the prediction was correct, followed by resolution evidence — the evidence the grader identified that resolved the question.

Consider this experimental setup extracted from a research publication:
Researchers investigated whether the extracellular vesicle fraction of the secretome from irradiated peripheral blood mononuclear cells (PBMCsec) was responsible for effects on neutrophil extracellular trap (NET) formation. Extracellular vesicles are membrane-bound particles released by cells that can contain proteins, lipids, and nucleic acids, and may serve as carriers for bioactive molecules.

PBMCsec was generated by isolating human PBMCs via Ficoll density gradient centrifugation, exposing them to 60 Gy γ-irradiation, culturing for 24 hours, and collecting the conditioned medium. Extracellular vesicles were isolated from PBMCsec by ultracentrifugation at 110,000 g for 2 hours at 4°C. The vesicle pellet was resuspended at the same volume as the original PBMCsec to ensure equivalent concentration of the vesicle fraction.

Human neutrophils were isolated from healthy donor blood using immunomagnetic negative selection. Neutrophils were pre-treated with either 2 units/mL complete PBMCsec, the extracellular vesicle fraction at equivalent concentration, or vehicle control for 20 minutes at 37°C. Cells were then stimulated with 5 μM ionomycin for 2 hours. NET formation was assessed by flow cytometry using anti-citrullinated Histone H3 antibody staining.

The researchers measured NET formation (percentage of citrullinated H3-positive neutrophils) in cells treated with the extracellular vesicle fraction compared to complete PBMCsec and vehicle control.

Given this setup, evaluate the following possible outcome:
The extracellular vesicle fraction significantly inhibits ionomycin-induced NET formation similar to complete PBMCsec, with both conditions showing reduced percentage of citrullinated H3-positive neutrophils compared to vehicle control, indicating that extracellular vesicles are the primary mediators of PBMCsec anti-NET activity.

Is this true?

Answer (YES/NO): NO